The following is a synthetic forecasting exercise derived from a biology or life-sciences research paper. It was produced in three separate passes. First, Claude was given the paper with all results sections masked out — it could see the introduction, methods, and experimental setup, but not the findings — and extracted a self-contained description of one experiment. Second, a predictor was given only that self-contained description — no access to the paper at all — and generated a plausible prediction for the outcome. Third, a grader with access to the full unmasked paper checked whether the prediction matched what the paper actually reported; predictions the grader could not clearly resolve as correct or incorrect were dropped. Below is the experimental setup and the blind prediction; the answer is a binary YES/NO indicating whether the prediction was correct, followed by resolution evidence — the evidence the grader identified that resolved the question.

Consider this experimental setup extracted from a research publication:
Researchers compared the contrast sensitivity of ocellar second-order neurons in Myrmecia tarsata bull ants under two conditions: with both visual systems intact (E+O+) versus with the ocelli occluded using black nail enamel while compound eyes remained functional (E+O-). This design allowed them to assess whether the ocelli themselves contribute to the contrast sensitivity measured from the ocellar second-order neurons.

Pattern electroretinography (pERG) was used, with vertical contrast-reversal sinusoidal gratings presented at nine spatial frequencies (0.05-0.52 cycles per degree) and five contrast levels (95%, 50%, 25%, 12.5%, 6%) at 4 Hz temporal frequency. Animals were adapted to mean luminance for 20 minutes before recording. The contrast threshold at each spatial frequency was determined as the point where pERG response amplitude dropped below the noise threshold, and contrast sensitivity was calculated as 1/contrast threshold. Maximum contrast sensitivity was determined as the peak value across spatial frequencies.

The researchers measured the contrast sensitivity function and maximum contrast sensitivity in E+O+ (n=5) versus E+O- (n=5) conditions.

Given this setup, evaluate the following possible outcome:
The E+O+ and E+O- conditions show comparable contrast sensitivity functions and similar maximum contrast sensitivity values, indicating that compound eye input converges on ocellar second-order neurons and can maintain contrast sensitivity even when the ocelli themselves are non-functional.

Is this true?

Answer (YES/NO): NO